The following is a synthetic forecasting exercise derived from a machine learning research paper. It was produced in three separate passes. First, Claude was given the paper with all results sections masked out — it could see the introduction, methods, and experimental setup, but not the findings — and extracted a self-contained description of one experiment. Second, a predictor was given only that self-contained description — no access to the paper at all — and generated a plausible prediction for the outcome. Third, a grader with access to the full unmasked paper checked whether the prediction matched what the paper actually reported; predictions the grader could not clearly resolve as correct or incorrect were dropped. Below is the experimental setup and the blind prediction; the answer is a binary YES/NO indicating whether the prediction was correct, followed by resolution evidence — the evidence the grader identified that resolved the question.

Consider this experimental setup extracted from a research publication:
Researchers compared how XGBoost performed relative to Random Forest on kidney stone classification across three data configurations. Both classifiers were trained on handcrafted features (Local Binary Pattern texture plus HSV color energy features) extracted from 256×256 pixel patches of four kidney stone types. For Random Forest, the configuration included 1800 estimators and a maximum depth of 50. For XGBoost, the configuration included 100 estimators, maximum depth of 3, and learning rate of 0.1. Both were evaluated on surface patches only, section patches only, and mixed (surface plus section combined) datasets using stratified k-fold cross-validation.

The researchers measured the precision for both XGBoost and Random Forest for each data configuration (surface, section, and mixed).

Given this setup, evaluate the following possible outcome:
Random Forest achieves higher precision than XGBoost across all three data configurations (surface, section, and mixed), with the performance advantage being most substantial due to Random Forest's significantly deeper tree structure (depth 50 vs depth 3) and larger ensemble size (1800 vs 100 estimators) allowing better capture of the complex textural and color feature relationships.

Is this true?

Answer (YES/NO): NO